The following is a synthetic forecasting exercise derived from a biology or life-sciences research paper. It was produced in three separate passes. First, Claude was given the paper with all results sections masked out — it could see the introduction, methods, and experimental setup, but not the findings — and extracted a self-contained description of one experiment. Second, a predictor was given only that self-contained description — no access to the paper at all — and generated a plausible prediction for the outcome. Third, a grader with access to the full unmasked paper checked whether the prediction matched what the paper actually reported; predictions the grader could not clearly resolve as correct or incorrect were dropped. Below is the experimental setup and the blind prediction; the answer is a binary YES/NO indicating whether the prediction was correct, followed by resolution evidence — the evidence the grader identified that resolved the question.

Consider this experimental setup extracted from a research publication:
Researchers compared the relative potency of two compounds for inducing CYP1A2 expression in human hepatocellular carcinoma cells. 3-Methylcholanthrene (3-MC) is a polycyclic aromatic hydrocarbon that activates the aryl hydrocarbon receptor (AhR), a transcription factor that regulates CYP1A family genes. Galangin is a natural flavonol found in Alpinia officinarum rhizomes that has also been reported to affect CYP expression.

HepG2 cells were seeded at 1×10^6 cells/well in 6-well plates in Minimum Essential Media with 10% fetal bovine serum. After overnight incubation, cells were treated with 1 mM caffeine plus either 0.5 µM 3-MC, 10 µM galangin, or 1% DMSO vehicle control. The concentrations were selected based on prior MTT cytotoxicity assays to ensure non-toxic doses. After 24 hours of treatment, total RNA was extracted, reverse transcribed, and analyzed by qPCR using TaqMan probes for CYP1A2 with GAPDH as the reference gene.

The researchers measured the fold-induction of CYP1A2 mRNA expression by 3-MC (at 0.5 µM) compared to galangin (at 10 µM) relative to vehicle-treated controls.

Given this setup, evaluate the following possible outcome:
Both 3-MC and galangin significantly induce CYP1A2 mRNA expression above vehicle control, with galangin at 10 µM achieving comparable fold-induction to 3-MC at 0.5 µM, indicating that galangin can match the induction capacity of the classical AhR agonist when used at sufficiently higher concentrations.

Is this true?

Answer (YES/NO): NO